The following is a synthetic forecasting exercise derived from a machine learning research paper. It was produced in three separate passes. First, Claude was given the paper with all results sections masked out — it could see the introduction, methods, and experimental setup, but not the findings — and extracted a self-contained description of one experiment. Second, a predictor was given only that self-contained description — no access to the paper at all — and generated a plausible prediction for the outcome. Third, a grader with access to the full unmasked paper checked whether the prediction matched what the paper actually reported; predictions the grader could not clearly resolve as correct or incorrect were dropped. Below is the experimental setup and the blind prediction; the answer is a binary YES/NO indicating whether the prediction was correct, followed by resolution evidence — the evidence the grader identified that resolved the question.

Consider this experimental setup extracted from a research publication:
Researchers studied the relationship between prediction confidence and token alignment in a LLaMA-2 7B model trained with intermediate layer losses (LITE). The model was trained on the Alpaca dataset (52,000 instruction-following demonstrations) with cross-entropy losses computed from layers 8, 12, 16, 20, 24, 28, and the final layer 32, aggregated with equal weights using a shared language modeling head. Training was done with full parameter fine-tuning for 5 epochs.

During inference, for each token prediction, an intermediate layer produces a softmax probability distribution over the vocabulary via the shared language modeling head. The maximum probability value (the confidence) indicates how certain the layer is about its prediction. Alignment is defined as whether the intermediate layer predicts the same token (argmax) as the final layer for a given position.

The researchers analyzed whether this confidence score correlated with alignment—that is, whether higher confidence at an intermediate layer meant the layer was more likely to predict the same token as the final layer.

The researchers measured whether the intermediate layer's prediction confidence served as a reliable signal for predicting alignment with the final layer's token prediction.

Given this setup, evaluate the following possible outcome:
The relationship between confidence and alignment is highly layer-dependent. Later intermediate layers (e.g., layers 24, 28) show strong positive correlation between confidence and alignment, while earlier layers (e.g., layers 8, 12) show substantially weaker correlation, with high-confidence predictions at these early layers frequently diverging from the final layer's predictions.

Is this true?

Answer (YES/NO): NO